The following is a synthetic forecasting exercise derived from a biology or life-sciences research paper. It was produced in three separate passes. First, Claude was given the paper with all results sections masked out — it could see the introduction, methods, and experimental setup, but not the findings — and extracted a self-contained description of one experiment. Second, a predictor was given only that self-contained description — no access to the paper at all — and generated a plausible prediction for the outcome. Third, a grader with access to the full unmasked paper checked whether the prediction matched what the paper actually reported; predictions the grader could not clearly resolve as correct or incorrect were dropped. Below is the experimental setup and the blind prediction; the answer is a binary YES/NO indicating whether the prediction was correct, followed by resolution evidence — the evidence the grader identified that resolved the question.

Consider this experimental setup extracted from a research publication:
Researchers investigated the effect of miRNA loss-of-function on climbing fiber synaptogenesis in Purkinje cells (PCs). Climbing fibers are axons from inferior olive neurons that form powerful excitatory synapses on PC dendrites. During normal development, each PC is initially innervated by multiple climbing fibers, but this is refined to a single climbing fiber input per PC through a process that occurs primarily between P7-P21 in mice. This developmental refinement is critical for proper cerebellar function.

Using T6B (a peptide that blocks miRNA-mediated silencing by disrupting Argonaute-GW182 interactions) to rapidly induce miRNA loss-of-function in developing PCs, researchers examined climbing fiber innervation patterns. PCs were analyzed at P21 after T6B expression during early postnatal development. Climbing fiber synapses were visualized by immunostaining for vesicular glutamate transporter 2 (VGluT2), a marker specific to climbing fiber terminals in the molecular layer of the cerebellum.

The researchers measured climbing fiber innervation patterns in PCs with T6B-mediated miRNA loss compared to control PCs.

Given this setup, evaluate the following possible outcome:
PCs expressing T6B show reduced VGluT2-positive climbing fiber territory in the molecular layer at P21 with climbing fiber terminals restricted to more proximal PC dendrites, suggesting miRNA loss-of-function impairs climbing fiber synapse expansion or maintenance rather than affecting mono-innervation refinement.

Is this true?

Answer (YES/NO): NO